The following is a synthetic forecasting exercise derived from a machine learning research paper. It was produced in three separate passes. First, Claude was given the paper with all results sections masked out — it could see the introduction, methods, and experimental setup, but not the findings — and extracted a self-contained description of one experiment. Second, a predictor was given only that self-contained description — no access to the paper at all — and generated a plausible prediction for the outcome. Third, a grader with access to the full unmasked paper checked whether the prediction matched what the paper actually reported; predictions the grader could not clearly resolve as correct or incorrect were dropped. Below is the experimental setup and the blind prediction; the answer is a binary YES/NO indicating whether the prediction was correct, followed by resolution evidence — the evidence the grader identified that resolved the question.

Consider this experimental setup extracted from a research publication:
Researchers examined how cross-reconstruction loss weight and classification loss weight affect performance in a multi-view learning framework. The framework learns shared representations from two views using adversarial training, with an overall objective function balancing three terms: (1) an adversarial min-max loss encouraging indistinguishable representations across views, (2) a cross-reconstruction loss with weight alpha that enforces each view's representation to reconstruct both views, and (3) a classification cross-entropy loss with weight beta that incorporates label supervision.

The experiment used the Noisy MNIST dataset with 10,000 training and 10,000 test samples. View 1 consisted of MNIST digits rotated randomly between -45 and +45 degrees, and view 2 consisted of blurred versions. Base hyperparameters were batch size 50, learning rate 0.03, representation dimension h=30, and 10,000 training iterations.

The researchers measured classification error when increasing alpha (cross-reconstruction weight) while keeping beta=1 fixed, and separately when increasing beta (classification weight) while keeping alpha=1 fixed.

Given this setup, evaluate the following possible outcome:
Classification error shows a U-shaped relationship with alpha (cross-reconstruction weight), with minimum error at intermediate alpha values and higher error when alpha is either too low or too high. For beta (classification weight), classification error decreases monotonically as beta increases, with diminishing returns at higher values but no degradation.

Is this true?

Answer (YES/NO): NO